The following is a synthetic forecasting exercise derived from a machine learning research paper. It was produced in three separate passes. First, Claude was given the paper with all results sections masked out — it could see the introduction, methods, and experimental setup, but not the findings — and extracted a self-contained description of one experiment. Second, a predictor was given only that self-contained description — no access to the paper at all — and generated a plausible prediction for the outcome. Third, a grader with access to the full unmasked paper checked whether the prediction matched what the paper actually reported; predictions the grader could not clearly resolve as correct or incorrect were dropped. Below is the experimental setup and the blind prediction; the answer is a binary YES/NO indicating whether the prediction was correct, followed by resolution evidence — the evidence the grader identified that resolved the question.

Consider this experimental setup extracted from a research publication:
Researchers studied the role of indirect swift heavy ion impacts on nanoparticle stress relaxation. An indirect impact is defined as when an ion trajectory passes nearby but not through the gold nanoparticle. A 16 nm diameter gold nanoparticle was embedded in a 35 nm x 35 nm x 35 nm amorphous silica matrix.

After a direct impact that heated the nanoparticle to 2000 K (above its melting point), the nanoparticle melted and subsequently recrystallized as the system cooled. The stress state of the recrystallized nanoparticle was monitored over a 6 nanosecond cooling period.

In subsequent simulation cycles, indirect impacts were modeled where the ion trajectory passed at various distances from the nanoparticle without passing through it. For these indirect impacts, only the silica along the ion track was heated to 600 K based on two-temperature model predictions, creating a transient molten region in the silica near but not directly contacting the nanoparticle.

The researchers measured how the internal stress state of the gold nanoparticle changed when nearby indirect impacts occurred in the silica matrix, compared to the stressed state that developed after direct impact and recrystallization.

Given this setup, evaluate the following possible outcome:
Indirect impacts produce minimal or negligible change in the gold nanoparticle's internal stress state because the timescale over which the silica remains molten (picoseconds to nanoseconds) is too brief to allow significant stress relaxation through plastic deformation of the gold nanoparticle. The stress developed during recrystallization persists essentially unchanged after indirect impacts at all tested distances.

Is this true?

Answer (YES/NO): NO